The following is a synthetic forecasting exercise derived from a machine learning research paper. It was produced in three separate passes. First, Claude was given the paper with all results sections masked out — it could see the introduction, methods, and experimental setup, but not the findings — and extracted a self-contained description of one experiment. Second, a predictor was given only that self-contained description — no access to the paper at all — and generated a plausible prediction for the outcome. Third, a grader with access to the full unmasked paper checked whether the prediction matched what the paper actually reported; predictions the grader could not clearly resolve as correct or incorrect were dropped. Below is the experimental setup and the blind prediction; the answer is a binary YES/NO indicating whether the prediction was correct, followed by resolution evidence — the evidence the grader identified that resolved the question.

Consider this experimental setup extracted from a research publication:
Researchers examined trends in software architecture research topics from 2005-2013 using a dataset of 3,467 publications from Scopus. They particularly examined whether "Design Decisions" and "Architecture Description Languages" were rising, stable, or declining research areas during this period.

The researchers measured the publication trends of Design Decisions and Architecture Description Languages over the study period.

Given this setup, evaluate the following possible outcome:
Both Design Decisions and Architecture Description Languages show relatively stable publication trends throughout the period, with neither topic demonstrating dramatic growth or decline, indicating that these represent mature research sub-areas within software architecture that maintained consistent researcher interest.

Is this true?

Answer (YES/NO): NO